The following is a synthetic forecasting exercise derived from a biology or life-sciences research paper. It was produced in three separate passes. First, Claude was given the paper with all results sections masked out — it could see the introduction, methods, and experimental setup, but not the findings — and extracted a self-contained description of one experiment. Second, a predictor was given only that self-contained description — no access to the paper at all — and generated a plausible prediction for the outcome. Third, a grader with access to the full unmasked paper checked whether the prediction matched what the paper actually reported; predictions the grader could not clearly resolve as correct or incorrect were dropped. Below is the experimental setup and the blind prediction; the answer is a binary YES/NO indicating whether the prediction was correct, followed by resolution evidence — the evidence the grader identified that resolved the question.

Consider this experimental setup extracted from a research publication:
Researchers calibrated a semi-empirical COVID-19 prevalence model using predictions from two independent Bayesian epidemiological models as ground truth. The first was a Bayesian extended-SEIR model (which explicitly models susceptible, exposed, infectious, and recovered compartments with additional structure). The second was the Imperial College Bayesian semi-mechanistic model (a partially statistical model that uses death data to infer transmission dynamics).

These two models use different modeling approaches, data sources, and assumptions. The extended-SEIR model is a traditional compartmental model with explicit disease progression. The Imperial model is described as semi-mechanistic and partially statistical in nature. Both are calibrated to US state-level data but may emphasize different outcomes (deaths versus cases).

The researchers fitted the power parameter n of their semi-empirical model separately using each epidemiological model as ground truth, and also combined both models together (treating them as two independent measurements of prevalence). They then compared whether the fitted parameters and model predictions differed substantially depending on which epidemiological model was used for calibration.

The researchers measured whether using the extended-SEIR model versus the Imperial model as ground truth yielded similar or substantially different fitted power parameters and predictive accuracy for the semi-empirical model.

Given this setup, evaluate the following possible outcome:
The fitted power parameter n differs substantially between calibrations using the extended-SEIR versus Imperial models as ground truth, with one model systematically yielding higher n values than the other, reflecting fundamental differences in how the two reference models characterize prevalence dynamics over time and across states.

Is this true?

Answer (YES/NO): NO